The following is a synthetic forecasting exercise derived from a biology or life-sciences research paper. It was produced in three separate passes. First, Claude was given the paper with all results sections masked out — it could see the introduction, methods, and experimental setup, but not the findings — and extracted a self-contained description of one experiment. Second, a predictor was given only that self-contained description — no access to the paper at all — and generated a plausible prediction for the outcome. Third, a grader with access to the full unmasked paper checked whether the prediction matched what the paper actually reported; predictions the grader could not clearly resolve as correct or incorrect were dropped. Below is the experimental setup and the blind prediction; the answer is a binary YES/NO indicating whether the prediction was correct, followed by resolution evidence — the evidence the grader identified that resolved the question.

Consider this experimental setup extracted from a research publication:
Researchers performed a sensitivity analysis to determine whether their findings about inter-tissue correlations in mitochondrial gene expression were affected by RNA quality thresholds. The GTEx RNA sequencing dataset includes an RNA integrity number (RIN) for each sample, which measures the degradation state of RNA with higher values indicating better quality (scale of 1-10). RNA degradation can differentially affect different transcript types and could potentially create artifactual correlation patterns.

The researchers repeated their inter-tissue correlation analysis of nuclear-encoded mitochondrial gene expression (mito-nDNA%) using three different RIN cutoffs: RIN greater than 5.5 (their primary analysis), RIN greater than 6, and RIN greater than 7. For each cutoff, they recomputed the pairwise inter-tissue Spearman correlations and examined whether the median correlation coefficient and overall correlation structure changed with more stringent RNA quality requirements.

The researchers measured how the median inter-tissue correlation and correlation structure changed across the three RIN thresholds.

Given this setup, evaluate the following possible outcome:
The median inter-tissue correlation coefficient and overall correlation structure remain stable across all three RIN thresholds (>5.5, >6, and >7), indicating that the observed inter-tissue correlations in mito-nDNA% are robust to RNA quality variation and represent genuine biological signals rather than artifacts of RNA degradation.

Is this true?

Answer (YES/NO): YES